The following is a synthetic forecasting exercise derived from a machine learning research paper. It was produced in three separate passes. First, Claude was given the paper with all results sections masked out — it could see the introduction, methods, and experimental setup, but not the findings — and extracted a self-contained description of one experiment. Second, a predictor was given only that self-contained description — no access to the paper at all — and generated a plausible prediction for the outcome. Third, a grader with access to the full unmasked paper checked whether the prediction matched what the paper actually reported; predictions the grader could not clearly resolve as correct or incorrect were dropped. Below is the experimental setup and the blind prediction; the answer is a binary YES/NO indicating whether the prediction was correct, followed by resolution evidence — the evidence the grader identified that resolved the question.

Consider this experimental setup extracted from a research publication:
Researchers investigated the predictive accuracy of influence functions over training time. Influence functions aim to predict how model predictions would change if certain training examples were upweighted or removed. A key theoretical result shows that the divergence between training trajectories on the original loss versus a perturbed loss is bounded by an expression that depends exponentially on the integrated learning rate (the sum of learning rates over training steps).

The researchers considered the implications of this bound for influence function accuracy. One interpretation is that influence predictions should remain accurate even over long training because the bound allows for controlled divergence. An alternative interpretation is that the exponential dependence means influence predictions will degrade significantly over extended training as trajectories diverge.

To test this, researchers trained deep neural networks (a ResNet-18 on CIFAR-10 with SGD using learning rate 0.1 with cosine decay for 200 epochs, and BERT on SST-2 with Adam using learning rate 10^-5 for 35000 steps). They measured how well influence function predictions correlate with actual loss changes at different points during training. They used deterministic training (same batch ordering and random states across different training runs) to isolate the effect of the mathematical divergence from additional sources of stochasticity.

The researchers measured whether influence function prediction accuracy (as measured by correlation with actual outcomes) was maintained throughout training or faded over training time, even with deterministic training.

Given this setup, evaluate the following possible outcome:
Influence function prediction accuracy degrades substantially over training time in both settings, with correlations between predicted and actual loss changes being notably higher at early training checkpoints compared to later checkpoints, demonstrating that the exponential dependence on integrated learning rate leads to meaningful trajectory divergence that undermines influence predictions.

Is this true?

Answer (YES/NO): YES